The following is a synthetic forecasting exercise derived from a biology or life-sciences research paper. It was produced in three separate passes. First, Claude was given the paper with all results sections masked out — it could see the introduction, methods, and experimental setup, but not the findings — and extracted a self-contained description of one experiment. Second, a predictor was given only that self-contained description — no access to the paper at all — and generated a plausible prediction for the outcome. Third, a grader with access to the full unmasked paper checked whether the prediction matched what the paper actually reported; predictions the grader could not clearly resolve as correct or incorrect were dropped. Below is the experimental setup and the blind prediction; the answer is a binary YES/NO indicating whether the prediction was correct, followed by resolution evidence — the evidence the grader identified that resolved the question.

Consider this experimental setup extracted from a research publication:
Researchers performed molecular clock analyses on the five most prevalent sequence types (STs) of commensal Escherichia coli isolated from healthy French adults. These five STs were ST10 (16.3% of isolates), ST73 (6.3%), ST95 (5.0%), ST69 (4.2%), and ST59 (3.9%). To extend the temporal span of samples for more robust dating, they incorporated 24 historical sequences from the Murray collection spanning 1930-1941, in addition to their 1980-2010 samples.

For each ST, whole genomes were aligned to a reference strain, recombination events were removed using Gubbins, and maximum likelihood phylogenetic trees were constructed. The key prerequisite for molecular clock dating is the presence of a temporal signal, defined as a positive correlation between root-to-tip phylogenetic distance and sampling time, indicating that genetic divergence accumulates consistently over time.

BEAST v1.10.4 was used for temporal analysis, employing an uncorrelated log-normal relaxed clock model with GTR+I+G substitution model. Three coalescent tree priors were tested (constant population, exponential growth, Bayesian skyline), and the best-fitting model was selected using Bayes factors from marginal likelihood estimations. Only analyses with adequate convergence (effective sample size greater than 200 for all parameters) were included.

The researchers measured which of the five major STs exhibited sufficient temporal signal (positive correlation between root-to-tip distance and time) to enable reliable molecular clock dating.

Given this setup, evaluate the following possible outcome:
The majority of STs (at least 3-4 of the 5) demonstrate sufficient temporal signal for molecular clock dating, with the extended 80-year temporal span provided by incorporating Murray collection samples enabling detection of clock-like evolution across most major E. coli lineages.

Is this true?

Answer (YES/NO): YES